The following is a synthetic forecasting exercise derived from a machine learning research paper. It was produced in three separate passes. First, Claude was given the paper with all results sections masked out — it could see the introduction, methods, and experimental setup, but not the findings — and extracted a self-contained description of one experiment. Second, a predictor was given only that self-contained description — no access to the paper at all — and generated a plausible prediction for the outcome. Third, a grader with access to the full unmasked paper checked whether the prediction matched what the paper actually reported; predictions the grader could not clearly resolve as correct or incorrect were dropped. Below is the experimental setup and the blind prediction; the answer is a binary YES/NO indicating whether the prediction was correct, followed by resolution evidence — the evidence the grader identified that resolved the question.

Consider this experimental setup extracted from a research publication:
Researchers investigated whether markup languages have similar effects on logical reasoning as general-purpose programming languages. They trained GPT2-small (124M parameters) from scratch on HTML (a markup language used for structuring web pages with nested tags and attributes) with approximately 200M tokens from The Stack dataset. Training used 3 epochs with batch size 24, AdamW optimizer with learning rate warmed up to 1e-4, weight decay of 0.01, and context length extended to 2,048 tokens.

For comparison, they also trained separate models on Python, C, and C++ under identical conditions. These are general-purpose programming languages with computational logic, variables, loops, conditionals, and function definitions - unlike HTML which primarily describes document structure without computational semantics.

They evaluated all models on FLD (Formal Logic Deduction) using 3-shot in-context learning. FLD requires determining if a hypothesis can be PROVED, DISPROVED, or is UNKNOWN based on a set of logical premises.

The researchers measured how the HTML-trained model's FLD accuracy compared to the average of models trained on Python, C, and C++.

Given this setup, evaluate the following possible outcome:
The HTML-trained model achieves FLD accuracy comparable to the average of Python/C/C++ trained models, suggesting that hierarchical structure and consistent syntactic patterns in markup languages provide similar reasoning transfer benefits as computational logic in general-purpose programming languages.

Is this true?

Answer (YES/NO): YES